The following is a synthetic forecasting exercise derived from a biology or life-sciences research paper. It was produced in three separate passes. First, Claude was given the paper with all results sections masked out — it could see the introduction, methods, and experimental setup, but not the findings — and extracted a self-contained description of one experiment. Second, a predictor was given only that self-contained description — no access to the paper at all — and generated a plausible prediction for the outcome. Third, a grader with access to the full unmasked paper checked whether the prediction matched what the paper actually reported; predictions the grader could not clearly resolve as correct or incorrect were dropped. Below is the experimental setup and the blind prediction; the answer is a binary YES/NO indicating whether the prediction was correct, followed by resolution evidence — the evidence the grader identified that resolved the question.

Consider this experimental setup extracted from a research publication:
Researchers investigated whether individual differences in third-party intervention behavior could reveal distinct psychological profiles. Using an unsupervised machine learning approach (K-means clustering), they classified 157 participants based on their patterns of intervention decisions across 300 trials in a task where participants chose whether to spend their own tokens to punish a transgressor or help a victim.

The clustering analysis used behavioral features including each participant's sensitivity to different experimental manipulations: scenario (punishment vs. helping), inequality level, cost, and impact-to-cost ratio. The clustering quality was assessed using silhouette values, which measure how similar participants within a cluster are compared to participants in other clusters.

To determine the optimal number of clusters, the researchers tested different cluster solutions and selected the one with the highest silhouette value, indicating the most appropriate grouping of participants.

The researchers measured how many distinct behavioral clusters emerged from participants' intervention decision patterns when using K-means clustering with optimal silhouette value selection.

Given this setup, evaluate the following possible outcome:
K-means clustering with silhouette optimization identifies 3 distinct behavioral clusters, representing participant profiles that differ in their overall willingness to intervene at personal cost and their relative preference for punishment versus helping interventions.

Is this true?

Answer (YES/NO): YES